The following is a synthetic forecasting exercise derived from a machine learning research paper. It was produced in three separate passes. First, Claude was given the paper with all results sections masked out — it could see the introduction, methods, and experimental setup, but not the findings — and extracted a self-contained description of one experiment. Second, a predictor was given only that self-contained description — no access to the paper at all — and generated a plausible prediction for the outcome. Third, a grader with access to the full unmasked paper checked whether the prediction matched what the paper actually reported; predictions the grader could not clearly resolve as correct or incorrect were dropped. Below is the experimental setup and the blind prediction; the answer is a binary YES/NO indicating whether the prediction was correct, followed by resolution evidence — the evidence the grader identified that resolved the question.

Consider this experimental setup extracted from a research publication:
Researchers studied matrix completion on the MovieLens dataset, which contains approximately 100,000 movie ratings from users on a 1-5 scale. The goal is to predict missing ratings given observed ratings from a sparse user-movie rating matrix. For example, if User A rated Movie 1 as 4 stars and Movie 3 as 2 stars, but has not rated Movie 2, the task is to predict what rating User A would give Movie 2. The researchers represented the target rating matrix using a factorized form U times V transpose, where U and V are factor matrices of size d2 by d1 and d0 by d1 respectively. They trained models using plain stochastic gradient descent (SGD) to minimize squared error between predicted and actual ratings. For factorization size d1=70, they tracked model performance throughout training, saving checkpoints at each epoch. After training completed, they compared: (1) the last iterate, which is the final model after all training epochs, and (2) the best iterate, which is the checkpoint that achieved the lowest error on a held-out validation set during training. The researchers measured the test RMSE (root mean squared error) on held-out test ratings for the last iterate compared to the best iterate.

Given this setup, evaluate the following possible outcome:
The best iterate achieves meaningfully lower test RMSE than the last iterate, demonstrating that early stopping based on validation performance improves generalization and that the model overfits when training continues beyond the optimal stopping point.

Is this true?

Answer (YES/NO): YES